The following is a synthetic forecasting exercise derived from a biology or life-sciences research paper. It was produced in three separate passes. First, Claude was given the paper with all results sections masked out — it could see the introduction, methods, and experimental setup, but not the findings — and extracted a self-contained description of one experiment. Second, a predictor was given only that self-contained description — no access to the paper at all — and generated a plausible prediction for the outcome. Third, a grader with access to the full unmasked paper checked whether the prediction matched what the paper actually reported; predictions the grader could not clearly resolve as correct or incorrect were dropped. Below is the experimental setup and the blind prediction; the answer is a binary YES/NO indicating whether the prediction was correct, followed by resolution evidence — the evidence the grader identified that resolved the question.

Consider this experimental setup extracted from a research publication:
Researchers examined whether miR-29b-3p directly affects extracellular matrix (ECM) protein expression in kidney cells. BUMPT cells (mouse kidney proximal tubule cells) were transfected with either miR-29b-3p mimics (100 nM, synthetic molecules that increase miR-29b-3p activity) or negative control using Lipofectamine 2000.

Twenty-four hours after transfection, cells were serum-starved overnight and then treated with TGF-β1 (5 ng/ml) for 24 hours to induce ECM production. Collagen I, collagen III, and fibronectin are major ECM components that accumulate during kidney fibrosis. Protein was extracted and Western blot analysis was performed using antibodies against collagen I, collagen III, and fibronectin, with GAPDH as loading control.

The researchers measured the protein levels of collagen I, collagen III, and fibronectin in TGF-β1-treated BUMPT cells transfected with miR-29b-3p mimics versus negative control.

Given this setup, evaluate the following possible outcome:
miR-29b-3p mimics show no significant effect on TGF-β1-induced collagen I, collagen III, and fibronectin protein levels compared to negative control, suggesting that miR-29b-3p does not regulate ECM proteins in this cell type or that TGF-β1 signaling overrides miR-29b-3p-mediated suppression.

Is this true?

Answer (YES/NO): NO